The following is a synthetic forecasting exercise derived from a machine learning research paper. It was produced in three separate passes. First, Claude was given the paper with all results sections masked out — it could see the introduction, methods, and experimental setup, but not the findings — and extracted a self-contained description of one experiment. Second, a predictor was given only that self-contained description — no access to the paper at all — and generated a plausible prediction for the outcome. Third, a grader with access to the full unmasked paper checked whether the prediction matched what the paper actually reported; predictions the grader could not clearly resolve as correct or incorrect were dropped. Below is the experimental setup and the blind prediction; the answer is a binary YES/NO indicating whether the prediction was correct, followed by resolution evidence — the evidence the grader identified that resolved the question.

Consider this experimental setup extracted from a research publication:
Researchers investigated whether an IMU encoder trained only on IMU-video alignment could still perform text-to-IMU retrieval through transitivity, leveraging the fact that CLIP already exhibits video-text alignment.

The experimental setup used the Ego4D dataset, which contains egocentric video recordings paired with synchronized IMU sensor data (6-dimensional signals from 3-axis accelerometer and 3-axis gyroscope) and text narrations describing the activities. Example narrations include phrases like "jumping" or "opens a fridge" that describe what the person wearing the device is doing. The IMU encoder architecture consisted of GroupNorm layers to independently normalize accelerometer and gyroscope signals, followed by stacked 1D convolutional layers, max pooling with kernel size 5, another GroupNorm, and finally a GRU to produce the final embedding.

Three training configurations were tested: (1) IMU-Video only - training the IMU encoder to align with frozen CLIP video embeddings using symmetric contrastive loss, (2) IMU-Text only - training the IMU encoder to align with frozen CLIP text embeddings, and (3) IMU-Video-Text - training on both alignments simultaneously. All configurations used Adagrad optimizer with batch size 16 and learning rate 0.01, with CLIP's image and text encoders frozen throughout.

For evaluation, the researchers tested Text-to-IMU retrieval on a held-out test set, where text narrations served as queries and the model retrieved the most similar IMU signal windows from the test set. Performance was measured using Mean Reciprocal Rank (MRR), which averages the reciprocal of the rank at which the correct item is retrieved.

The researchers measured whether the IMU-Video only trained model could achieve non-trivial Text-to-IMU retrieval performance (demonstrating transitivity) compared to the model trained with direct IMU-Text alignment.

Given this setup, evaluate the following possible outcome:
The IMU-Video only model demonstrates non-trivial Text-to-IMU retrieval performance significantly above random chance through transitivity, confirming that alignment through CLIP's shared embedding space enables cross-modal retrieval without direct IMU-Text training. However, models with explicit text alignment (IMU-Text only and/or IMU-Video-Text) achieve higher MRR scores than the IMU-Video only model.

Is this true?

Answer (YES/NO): YES